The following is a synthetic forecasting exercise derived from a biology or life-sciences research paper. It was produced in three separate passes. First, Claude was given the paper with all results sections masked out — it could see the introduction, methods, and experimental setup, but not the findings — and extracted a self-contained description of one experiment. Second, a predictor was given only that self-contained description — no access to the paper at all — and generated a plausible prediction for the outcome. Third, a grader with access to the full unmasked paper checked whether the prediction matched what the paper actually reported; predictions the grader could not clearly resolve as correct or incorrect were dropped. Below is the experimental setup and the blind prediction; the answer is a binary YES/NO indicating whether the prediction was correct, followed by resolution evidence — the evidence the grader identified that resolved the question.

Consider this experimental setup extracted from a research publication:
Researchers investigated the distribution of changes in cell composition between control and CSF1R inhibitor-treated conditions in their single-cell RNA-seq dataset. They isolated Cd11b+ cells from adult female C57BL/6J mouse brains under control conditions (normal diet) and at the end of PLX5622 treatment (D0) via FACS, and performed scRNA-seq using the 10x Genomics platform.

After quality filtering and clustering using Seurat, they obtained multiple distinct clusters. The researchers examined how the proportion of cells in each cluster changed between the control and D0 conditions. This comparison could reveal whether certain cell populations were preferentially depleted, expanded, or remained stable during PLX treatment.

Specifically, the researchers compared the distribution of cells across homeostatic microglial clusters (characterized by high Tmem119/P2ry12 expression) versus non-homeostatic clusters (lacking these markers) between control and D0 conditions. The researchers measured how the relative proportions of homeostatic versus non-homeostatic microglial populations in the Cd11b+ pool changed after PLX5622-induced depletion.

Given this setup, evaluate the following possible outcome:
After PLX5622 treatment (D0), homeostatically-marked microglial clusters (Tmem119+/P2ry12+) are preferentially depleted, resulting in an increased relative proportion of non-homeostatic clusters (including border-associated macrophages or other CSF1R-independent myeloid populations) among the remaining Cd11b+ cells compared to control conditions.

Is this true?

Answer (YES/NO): NO